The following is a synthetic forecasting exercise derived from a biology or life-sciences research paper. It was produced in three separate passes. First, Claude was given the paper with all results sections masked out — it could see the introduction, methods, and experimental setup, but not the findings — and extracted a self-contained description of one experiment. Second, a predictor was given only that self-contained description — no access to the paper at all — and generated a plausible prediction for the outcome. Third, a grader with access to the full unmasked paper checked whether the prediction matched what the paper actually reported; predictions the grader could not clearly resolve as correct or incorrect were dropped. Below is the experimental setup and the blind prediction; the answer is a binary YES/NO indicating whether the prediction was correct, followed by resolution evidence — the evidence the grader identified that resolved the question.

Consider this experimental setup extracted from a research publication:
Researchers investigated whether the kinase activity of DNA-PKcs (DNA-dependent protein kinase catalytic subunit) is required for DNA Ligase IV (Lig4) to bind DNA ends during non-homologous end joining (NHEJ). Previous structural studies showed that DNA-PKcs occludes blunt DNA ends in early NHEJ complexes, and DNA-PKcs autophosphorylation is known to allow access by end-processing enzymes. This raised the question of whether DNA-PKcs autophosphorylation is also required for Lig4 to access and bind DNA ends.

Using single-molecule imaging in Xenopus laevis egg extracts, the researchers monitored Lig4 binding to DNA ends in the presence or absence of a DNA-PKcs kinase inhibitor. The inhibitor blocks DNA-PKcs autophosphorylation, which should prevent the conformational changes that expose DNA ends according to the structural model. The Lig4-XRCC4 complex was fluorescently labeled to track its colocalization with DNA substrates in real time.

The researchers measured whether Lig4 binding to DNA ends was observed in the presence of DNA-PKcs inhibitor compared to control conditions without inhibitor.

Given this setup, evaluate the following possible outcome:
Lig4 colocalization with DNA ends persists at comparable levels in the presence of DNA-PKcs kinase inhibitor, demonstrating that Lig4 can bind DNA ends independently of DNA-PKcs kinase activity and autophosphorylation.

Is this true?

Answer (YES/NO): YES